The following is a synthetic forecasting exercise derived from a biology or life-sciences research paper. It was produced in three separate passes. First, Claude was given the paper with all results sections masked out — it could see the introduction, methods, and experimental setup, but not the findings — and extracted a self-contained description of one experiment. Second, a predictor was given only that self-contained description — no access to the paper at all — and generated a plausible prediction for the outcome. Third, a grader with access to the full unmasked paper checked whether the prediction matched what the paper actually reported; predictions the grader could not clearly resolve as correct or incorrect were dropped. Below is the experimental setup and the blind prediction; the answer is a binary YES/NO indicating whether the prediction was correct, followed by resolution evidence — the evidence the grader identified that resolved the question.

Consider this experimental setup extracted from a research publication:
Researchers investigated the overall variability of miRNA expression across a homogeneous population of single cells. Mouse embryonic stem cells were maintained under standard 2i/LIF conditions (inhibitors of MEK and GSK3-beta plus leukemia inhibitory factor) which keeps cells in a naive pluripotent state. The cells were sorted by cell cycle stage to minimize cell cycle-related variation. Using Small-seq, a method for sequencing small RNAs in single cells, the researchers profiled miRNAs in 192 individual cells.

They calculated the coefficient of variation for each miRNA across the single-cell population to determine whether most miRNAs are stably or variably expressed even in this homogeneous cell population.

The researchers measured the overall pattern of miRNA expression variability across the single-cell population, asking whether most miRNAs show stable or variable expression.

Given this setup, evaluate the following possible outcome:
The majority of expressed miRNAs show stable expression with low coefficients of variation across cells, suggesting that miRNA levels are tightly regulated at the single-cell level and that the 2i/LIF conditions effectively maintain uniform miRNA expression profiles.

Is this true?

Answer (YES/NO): YES